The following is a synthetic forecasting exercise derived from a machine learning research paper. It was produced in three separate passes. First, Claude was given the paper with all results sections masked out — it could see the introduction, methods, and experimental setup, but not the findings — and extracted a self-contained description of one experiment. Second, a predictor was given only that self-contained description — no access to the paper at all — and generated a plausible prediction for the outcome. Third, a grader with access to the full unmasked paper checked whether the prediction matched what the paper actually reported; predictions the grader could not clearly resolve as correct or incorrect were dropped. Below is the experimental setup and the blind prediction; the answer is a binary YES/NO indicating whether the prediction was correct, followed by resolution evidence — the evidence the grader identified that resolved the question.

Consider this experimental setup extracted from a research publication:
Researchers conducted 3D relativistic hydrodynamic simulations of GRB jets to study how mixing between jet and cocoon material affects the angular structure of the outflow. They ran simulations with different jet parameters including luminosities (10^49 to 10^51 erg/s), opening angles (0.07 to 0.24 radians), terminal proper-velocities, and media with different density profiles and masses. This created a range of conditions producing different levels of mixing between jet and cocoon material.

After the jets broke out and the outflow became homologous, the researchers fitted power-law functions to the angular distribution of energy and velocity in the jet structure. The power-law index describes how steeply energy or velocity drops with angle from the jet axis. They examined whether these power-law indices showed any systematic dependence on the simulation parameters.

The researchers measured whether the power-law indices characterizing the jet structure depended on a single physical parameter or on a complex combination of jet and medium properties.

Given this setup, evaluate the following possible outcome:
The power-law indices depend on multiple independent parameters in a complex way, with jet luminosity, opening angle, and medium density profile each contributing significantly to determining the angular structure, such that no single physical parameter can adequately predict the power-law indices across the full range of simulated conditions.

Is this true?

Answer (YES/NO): NO